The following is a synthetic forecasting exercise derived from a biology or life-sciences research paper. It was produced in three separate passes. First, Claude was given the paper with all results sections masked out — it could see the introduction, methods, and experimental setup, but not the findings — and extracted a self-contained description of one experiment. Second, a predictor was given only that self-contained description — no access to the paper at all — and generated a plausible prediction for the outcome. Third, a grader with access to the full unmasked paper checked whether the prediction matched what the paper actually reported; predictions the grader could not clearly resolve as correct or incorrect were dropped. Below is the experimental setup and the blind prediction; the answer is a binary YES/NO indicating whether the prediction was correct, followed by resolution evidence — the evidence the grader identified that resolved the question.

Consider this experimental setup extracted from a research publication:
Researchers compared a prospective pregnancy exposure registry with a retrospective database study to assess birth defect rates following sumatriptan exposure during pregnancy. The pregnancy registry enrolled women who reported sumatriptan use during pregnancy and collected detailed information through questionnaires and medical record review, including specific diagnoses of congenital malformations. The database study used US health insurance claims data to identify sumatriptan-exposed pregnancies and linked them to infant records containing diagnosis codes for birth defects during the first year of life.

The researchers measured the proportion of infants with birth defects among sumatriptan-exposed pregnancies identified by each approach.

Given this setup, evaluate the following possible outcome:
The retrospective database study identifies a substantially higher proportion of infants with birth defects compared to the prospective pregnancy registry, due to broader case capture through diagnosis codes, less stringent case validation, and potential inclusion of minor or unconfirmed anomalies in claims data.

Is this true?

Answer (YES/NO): NO